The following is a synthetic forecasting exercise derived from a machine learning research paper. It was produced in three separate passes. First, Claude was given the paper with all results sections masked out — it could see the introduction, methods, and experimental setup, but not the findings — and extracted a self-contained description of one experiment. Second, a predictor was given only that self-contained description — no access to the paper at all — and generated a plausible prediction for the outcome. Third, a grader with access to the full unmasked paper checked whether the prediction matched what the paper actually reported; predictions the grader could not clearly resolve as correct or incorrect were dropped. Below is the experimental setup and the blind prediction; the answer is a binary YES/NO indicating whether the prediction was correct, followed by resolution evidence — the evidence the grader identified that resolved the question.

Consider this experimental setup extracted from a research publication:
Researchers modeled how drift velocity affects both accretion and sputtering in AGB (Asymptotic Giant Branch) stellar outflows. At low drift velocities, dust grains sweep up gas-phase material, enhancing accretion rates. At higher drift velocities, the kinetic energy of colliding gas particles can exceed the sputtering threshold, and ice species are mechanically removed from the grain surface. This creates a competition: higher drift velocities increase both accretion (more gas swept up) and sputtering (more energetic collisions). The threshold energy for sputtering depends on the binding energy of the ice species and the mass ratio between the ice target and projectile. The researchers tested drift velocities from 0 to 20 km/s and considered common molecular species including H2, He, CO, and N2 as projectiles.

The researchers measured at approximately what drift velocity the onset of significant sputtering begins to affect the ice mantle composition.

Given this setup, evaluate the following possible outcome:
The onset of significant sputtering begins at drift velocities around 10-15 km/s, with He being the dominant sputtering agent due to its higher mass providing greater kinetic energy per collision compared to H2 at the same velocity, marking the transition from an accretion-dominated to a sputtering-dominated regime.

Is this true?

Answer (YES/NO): NO